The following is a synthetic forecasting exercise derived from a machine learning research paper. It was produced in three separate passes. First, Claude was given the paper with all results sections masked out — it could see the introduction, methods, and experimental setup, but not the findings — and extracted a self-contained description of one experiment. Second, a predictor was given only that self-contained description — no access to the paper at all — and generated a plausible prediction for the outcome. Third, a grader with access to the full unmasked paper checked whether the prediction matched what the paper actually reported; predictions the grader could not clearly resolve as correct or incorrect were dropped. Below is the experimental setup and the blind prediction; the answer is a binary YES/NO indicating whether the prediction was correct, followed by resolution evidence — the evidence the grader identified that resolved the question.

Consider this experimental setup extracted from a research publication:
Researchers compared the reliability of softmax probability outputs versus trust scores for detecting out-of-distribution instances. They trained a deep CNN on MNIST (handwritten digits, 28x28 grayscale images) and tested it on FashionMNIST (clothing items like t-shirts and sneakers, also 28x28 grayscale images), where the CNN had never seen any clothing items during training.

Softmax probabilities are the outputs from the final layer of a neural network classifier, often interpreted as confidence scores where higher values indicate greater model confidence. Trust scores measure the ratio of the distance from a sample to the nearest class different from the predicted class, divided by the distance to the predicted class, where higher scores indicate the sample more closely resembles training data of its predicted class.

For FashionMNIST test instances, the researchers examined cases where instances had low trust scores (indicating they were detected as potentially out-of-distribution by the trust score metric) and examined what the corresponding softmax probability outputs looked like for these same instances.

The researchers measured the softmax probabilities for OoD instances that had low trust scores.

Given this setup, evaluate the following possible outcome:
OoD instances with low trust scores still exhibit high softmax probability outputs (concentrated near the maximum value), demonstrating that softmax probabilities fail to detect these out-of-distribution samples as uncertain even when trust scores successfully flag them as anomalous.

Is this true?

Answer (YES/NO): YES